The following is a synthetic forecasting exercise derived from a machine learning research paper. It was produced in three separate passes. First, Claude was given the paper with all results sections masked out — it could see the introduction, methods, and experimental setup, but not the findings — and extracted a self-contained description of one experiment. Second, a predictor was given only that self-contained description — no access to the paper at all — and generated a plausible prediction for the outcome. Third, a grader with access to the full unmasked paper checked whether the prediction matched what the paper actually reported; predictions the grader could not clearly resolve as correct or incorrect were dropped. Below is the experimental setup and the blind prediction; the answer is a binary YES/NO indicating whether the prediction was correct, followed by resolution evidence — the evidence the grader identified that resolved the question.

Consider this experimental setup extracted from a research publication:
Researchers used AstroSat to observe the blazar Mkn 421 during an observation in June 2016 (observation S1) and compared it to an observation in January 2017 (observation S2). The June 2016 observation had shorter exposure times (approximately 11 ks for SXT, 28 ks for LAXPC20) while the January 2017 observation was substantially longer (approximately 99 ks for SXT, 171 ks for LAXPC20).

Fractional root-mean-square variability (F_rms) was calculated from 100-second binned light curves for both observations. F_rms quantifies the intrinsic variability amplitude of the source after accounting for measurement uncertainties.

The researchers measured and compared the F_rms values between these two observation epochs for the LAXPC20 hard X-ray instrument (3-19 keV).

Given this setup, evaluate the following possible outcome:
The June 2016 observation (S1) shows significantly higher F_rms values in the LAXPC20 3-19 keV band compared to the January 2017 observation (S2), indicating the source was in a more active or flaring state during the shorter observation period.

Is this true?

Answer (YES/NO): NO